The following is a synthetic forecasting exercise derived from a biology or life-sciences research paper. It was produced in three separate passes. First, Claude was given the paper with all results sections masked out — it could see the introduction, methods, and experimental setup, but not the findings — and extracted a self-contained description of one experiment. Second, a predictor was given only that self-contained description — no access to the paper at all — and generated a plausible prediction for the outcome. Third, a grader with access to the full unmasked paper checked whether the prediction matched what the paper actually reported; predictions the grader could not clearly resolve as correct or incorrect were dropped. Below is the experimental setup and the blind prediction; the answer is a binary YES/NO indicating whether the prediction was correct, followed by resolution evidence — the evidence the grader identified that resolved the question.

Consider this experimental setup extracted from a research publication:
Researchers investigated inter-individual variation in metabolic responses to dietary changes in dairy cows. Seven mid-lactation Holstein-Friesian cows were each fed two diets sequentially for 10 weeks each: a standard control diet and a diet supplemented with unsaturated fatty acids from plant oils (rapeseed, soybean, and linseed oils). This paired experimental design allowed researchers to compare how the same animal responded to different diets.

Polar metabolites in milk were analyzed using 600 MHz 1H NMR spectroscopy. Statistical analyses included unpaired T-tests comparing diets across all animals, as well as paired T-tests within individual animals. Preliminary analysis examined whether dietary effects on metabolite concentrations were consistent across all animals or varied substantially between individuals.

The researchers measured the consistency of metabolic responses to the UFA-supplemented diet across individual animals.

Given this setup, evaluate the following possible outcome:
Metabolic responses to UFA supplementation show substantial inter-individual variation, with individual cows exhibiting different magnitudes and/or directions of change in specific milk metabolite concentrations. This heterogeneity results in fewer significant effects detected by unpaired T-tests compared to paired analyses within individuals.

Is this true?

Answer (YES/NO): YES